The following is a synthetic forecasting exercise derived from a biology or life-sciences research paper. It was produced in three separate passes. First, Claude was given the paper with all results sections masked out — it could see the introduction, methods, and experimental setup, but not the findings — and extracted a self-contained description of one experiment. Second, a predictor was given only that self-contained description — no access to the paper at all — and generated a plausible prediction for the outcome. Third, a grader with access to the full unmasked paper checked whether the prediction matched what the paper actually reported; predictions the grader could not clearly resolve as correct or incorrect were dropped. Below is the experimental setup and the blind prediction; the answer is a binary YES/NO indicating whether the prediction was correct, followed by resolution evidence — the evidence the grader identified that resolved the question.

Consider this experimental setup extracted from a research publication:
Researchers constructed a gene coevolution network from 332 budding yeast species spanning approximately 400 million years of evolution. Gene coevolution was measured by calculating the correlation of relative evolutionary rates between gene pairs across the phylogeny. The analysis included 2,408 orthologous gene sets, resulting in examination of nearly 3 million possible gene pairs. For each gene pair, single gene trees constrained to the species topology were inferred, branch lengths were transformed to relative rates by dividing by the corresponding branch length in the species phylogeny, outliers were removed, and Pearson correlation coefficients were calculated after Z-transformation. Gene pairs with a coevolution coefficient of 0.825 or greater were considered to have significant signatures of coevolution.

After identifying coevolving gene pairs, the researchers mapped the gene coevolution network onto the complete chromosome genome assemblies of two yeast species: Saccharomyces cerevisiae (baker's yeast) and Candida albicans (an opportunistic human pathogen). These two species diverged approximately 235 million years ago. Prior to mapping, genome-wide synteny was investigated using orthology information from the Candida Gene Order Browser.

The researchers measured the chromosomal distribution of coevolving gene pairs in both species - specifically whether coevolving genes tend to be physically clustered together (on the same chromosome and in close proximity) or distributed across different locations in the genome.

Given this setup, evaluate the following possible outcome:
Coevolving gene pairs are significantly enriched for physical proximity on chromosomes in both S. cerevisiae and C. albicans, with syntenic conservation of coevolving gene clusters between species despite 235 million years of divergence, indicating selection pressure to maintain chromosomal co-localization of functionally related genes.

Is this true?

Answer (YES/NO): NO